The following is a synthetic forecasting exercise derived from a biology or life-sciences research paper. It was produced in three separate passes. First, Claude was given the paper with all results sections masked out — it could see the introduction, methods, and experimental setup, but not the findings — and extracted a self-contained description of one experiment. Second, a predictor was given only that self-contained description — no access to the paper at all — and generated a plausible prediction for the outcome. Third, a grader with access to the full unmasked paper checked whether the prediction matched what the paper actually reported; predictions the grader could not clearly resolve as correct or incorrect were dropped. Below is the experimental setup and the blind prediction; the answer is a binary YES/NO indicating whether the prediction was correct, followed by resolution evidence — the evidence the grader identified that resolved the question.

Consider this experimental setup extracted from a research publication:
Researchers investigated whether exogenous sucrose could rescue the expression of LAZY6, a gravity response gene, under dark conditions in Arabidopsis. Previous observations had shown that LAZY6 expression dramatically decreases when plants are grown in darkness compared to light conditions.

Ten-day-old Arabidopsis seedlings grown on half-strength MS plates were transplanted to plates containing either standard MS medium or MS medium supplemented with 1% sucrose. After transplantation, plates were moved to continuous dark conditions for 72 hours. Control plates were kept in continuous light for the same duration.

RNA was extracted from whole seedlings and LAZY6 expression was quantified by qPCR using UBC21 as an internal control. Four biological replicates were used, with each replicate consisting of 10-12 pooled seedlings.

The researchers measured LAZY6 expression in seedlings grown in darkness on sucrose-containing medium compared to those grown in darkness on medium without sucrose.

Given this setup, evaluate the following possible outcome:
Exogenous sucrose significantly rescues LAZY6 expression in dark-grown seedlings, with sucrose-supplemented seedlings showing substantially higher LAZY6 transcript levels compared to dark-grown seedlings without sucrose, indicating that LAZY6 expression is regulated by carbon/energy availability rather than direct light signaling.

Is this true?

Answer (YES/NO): YES